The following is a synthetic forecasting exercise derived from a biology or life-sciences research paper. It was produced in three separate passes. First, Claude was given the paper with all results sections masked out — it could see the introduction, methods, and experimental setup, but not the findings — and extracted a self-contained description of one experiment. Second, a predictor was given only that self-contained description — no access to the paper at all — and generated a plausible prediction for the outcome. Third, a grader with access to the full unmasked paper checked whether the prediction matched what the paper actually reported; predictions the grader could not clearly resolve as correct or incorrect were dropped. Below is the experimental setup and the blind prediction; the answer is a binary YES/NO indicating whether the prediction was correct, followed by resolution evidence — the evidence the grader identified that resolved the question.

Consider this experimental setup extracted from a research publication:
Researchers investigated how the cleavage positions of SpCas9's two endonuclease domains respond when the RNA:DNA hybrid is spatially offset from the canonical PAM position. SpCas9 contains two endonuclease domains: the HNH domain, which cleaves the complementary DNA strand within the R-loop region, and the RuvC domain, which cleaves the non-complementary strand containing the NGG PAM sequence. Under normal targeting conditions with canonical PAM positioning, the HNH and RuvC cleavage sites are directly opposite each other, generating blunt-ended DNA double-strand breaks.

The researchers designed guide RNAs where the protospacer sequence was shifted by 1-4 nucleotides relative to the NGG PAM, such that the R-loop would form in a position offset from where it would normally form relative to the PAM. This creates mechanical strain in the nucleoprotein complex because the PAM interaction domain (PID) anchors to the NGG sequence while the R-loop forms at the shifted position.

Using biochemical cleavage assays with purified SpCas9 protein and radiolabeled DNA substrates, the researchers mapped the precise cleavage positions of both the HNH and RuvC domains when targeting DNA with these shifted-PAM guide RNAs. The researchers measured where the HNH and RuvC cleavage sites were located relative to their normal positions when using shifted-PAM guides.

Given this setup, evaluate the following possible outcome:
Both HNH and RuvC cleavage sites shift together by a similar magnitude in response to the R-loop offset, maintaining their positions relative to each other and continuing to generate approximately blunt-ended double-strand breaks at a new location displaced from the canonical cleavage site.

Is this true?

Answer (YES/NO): NO